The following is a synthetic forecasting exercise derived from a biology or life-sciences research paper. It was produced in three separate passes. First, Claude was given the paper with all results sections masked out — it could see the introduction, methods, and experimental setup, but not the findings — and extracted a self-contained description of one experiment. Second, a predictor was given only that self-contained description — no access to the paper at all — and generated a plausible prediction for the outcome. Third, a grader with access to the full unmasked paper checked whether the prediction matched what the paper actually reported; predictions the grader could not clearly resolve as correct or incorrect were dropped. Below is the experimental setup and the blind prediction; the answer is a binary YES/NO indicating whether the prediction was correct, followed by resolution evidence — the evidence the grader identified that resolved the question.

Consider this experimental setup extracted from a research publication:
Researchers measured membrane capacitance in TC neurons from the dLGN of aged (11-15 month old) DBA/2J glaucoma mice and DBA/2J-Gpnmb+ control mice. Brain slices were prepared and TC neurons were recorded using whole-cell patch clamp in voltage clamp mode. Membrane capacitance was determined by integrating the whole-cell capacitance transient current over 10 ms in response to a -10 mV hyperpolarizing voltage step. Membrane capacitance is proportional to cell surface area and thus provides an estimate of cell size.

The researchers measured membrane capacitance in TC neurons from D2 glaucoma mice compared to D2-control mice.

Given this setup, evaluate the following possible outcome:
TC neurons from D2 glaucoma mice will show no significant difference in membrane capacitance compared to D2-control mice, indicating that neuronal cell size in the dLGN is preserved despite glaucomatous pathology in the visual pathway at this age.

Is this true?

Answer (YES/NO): NO